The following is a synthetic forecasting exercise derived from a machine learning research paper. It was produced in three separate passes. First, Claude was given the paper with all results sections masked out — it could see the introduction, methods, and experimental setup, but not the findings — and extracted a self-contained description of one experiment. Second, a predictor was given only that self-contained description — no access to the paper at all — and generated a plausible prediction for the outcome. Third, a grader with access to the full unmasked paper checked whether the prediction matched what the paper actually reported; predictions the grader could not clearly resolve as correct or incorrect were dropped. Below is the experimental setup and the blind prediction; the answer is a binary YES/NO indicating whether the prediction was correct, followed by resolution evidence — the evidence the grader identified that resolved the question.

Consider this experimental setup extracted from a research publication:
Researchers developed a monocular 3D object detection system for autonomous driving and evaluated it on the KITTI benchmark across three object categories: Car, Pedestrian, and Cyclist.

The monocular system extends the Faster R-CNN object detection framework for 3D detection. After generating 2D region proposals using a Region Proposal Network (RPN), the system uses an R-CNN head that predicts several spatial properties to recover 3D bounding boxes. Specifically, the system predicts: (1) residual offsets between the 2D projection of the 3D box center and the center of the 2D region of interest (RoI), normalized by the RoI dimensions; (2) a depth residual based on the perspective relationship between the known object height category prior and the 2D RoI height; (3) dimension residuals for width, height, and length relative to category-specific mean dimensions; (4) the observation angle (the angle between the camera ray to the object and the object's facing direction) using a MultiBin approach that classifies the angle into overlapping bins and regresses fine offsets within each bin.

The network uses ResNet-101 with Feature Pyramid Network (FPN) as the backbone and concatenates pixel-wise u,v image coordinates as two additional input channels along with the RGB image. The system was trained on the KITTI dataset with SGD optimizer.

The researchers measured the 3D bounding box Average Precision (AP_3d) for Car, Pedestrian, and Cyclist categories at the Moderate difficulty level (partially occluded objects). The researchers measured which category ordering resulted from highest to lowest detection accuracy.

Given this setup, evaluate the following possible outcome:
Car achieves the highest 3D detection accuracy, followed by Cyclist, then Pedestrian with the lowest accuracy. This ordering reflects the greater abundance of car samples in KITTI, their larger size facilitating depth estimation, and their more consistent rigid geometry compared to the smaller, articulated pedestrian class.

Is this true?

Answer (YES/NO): YES